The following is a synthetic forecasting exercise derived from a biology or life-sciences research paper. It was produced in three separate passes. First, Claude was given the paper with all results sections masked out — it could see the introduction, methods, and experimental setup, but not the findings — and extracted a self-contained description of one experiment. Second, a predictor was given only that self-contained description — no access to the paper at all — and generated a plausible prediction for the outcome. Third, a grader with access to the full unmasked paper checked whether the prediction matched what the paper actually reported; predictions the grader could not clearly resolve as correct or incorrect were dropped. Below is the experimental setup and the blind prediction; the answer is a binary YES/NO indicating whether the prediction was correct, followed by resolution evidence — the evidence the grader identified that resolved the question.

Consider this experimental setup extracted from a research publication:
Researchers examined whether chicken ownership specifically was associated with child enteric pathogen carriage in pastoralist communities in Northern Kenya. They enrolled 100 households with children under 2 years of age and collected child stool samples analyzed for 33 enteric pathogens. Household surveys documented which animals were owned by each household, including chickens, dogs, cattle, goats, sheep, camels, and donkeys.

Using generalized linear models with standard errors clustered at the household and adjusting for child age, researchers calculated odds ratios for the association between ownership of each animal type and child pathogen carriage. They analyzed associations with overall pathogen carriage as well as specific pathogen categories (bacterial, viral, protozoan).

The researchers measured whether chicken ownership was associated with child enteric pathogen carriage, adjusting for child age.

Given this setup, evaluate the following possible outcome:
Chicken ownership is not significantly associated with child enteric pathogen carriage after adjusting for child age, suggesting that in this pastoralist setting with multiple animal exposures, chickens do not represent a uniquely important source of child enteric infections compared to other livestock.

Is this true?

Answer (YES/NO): YES